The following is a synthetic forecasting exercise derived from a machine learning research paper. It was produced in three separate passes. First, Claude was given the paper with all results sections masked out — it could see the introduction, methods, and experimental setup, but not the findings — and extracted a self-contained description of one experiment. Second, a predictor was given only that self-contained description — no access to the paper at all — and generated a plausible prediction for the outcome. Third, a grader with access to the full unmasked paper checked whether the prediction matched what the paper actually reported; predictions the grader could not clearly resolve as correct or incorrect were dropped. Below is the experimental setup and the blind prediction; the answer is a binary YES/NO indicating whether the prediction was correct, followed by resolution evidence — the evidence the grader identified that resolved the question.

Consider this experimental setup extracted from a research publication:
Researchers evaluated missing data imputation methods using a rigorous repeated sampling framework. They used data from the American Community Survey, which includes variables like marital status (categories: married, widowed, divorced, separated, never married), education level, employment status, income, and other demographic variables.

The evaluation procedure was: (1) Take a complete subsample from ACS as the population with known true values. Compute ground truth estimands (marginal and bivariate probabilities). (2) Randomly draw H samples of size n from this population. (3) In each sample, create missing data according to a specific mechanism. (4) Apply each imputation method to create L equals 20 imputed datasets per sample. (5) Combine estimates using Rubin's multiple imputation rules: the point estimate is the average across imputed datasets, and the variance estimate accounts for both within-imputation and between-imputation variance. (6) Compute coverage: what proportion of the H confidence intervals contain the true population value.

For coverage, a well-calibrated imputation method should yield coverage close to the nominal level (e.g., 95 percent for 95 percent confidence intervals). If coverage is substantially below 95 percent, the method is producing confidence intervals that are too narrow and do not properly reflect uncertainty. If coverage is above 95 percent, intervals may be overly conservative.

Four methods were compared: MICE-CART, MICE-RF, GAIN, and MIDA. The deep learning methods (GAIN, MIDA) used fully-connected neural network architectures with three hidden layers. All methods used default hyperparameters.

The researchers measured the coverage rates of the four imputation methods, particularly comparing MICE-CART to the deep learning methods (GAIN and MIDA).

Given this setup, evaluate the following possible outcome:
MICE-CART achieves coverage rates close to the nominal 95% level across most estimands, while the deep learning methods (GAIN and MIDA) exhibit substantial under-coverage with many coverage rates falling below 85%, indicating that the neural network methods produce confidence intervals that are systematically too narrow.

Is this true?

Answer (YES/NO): YES